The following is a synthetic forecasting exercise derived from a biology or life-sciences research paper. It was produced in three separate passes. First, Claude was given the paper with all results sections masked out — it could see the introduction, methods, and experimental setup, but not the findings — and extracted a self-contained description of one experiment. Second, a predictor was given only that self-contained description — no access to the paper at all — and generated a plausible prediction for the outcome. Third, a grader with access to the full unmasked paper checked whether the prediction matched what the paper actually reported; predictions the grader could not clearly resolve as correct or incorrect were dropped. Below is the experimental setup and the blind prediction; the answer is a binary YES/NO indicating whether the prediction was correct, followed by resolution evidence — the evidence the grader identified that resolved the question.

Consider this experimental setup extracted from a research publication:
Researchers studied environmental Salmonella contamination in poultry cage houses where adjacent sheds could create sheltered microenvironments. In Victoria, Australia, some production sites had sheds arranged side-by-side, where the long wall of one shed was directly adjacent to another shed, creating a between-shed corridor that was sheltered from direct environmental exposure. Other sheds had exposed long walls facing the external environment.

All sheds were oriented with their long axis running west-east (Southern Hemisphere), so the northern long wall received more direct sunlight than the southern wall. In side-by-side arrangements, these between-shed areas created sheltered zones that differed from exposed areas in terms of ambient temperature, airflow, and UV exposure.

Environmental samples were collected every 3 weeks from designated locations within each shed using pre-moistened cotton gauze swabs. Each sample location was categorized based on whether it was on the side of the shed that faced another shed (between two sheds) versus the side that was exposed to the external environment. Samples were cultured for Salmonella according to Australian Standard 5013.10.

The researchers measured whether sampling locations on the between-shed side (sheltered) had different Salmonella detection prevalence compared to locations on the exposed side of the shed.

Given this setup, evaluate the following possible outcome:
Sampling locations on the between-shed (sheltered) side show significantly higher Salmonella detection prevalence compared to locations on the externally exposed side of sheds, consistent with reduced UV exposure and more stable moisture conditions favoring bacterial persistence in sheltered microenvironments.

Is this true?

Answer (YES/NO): YES